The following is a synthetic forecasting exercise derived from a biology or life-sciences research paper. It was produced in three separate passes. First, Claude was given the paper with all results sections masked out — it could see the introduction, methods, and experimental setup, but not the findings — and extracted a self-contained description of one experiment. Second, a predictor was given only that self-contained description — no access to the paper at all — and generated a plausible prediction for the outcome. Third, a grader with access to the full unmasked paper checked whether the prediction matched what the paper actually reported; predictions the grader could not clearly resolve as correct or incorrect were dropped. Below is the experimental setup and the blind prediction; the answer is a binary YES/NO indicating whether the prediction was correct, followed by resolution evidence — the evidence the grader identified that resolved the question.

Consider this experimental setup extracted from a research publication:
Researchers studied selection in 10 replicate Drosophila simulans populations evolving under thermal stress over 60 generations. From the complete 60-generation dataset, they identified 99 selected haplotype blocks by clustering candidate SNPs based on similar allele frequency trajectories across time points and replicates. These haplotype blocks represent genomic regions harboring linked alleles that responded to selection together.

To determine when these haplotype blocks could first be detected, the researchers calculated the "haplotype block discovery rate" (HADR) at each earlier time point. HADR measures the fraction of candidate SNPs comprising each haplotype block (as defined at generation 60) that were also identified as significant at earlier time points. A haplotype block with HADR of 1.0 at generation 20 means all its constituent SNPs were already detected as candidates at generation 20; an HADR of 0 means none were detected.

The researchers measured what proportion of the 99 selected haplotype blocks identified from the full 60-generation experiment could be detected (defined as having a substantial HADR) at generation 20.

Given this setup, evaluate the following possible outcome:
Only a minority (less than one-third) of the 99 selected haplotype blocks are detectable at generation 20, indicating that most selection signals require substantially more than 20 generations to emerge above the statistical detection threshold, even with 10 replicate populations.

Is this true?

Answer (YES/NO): YES